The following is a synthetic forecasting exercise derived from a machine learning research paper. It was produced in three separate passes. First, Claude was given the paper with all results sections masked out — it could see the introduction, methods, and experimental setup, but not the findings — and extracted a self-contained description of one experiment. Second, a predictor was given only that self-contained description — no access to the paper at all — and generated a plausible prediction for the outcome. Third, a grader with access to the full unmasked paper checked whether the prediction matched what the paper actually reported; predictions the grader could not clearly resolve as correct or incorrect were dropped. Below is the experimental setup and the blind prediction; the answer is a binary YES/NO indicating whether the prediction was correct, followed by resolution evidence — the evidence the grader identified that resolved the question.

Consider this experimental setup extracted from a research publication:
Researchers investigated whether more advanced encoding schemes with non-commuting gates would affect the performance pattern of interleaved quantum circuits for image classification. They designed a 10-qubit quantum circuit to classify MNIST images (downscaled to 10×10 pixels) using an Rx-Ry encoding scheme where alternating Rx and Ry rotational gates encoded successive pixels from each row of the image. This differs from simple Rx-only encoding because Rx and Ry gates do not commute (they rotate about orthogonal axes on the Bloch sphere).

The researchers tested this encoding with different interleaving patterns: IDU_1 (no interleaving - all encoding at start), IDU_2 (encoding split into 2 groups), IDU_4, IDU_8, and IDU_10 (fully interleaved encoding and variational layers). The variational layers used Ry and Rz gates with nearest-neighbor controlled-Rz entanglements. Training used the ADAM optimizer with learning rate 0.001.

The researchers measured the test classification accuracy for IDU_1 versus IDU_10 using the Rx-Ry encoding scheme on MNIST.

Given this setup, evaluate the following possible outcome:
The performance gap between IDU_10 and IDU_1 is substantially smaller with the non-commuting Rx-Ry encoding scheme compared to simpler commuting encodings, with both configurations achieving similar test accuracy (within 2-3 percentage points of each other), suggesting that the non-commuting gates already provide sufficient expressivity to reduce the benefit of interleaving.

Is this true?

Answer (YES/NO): NO